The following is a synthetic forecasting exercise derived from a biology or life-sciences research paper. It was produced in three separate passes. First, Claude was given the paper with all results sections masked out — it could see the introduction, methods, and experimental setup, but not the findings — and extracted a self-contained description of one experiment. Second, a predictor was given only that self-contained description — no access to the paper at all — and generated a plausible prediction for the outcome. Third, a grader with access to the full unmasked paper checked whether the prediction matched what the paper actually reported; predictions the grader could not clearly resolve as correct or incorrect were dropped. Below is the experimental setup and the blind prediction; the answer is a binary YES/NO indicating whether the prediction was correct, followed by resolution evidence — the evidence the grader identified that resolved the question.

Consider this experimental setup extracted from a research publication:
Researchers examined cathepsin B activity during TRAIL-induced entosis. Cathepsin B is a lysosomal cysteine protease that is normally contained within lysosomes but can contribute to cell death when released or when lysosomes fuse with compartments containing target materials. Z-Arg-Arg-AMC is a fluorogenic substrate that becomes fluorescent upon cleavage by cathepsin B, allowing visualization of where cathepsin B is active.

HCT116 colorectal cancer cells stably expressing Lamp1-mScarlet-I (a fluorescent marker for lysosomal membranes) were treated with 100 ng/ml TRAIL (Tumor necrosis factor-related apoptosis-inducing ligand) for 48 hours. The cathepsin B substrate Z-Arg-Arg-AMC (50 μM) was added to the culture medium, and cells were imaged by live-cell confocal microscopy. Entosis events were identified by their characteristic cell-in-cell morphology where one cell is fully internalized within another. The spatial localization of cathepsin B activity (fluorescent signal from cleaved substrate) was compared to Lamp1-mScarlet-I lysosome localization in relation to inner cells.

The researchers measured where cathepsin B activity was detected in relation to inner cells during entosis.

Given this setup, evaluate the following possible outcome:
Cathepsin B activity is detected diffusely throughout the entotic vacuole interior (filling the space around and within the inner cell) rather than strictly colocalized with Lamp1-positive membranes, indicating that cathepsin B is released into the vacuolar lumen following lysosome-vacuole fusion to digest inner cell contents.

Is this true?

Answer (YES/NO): NO